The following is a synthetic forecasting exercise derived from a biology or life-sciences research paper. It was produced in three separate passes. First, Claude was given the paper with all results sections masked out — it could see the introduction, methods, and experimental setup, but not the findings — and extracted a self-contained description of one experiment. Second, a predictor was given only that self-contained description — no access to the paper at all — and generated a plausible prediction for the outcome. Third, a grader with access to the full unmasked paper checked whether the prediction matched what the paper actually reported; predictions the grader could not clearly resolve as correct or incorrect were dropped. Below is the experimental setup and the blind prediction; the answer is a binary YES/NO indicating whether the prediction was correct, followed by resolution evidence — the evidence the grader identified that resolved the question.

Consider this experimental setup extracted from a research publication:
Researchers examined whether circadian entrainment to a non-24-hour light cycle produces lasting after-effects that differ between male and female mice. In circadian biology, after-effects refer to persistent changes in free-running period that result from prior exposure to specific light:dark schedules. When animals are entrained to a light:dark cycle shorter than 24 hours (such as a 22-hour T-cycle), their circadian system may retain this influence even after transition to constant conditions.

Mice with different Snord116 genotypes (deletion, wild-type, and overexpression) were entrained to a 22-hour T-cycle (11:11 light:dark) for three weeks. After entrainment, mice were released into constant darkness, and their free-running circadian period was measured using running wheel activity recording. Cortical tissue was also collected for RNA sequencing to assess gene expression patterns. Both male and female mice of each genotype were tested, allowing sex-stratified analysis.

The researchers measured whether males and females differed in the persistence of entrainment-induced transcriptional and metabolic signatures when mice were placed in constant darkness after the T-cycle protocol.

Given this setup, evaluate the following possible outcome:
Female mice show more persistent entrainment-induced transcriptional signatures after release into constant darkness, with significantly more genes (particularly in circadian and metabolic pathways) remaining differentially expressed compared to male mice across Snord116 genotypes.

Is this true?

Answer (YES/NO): YES